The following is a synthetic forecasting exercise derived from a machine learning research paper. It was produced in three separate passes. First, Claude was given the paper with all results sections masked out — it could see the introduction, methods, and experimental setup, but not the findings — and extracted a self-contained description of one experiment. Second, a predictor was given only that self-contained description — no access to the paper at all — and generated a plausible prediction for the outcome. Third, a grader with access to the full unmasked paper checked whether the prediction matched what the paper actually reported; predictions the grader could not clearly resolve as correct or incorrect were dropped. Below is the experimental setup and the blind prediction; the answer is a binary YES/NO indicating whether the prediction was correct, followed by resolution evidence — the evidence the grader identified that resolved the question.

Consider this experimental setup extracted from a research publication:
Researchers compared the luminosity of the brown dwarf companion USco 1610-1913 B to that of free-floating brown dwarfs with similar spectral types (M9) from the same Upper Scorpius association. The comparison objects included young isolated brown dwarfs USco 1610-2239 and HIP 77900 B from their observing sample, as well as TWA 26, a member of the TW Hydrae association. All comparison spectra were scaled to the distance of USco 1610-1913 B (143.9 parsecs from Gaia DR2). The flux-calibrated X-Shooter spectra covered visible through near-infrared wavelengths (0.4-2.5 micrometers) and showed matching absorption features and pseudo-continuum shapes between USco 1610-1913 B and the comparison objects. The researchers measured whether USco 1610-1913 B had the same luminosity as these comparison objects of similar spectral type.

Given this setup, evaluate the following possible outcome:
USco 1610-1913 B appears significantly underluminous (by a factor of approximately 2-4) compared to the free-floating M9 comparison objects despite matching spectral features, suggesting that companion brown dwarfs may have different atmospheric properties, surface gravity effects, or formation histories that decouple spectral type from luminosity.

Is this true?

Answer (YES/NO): NO